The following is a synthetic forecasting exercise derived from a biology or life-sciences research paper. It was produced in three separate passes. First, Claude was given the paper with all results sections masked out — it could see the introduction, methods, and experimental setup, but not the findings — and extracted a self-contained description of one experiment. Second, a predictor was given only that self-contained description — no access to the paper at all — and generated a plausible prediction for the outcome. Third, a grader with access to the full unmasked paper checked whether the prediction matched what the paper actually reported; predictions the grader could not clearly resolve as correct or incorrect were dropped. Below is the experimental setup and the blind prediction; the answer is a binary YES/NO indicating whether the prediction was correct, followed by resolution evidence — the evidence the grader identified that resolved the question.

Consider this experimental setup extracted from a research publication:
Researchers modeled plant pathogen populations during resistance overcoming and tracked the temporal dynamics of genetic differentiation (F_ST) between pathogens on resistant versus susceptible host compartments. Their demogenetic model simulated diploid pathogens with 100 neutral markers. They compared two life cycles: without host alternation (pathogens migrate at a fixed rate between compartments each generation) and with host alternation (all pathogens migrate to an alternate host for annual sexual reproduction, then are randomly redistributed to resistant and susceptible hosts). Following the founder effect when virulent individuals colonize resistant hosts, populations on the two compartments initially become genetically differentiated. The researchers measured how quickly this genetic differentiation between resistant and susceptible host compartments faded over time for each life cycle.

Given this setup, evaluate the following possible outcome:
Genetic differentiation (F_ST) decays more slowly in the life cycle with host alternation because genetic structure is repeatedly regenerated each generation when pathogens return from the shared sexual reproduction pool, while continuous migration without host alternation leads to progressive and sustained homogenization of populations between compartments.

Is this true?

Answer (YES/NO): NO